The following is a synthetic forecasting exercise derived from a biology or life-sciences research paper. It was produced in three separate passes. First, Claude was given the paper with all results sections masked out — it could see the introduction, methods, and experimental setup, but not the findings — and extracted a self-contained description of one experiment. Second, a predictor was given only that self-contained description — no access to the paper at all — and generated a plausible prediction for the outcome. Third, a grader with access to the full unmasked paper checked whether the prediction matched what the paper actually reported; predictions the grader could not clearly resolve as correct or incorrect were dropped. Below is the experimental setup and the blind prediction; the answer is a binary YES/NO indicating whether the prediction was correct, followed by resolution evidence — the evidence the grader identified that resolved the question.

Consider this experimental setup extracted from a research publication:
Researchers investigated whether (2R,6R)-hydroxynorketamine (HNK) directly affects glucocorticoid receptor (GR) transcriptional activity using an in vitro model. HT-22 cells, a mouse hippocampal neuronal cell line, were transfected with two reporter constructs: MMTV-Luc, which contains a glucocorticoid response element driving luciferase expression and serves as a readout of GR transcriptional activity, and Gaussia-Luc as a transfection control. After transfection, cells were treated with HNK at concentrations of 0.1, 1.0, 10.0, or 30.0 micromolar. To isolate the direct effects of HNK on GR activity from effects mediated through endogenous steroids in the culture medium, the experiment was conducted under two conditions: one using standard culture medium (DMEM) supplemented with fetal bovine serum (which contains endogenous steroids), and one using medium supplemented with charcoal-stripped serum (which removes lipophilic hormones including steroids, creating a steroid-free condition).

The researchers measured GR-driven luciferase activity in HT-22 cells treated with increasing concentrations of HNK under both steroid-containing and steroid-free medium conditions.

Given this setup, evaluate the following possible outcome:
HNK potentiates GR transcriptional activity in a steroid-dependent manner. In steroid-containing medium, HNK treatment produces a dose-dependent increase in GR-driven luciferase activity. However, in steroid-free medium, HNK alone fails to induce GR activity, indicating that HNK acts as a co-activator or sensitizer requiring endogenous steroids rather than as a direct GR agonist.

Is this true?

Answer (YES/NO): NO